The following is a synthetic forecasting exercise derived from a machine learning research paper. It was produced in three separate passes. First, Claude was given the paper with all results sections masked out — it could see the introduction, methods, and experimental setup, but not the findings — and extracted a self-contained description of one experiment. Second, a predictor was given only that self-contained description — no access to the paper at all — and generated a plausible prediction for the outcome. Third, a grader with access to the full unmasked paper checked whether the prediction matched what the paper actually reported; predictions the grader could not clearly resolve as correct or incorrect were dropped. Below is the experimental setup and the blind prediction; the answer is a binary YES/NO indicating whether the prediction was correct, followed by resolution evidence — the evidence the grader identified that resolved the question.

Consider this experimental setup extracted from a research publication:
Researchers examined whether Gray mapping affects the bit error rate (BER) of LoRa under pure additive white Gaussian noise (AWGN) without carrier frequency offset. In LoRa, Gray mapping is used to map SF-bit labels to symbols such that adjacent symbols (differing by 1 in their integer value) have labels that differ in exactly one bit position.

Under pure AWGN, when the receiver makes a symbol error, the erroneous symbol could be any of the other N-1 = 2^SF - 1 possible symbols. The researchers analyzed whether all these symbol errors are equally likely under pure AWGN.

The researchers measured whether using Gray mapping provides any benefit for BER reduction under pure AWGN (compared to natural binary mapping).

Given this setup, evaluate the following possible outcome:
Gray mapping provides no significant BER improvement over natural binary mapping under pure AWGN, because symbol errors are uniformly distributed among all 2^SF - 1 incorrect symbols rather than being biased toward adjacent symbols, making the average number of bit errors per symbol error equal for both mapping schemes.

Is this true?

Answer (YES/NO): YES